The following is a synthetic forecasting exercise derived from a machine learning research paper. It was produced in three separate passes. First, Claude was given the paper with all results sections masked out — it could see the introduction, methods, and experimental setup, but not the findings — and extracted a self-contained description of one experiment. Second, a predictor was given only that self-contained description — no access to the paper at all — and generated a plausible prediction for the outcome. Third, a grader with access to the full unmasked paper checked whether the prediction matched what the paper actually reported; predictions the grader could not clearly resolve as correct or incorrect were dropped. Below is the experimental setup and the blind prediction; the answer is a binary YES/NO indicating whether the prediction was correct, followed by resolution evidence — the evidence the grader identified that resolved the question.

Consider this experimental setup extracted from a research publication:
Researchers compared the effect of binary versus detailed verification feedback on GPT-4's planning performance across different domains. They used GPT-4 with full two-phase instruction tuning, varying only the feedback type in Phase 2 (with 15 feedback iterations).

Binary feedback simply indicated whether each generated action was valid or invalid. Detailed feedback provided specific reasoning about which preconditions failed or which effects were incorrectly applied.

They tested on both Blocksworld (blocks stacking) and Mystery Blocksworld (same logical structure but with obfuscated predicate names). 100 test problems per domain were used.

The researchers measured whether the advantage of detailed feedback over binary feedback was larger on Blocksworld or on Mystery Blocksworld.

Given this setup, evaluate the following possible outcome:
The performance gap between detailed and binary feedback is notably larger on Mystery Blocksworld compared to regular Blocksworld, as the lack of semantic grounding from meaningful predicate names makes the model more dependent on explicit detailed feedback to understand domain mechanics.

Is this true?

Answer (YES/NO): YES